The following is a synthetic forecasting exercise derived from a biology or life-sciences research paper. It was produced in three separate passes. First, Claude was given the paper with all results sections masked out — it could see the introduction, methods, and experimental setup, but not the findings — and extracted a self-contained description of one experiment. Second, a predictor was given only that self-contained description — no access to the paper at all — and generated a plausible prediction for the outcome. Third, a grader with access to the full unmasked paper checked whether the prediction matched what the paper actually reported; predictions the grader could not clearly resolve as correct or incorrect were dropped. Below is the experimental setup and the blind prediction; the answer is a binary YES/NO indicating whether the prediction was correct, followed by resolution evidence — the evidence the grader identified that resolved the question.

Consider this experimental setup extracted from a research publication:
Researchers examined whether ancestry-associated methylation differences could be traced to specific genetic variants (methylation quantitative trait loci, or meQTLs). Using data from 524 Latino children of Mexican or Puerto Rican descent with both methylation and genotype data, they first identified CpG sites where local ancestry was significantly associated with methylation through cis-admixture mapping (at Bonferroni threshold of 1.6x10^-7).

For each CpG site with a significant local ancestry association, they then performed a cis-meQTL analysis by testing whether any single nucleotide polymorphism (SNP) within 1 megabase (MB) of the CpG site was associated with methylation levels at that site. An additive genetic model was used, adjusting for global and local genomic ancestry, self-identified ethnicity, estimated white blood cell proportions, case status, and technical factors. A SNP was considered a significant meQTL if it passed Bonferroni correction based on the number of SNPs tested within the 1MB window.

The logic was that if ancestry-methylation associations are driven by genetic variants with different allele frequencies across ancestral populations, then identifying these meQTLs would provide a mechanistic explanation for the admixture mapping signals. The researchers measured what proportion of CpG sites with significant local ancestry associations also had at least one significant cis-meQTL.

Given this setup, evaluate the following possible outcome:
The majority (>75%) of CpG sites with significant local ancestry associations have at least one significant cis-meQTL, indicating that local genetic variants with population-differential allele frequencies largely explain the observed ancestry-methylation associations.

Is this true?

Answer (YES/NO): YES